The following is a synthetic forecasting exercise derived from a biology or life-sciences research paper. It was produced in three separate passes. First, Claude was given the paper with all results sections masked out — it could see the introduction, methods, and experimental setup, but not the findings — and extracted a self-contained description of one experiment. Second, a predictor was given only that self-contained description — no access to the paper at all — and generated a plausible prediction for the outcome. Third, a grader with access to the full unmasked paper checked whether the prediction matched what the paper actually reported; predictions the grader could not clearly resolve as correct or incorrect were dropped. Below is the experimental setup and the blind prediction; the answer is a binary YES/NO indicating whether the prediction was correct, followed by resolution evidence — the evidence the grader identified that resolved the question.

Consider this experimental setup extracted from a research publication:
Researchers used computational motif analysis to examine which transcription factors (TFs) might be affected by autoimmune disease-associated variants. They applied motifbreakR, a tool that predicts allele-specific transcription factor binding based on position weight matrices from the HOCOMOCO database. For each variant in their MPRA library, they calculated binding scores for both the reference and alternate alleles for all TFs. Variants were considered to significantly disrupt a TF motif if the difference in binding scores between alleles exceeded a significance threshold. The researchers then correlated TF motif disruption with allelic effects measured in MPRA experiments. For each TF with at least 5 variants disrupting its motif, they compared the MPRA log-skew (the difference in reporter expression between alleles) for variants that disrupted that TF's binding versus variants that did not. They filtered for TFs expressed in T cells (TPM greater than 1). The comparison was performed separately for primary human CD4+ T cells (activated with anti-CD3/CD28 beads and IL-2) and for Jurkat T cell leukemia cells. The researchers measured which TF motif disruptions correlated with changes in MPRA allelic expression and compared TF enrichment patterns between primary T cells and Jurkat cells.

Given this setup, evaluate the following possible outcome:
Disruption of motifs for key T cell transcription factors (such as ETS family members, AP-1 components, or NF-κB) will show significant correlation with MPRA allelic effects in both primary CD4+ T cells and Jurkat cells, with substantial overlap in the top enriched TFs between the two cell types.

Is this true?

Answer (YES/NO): NO